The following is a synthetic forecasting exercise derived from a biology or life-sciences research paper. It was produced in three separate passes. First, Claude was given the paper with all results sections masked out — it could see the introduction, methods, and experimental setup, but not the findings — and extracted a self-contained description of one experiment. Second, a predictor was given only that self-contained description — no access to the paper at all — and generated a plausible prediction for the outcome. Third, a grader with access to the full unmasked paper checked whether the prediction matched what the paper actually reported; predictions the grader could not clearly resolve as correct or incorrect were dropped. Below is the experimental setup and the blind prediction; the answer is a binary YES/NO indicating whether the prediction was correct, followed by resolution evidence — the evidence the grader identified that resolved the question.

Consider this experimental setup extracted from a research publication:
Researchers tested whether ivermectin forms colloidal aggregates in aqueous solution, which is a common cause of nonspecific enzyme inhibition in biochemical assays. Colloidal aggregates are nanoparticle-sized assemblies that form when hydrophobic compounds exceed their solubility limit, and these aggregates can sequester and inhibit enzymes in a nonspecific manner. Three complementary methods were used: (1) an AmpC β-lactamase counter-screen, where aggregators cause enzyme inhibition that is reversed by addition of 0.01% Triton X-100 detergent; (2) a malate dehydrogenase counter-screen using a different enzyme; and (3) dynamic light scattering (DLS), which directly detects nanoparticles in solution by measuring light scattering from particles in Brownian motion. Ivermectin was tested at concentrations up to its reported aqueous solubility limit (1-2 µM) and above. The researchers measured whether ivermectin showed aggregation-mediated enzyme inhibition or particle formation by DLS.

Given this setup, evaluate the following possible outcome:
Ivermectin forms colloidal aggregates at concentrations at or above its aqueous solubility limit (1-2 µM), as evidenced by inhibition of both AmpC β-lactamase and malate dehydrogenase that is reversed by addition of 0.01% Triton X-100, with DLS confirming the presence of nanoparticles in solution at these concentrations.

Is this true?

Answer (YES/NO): NO